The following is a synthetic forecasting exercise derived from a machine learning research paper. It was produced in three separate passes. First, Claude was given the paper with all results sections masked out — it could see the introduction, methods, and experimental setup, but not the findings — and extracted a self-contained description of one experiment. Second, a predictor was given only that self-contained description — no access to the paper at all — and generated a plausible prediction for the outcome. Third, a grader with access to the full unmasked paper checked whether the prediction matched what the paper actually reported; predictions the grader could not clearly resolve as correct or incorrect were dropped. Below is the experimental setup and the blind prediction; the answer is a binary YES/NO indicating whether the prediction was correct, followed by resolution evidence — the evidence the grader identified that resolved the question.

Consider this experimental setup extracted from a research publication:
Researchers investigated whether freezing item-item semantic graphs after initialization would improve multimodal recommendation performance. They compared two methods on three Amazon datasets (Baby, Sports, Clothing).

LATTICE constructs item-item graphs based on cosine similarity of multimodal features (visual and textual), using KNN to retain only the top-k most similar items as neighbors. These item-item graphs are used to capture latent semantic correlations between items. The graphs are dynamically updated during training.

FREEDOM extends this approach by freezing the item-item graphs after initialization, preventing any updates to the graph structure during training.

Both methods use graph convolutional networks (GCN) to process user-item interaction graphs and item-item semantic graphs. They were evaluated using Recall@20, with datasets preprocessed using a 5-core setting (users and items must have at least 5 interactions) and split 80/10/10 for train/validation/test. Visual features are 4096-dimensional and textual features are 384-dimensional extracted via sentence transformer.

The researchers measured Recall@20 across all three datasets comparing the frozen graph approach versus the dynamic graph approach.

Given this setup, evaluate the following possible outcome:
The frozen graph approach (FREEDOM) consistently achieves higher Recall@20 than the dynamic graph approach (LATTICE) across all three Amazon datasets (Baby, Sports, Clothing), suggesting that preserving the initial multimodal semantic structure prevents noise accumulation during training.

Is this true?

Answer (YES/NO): YES